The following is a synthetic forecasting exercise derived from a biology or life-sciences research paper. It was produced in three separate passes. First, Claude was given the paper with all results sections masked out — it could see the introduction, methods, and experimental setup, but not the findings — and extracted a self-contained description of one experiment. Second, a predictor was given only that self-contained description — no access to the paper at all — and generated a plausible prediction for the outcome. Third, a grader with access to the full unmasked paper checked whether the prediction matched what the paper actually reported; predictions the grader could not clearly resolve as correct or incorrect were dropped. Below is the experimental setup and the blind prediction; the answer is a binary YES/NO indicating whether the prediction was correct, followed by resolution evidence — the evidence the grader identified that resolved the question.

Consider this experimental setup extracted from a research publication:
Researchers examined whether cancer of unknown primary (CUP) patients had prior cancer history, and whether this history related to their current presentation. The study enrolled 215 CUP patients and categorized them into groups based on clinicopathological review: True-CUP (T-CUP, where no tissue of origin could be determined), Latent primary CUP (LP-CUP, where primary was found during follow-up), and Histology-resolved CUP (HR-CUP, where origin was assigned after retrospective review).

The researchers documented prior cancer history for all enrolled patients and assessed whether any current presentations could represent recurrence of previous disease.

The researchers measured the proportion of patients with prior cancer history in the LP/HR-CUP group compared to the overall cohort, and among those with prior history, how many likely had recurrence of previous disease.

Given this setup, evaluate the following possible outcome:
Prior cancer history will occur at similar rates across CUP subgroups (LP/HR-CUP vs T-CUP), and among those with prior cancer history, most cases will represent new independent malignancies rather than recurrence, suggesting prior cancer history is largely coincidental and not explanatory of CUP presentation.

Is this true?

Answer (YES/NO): NO